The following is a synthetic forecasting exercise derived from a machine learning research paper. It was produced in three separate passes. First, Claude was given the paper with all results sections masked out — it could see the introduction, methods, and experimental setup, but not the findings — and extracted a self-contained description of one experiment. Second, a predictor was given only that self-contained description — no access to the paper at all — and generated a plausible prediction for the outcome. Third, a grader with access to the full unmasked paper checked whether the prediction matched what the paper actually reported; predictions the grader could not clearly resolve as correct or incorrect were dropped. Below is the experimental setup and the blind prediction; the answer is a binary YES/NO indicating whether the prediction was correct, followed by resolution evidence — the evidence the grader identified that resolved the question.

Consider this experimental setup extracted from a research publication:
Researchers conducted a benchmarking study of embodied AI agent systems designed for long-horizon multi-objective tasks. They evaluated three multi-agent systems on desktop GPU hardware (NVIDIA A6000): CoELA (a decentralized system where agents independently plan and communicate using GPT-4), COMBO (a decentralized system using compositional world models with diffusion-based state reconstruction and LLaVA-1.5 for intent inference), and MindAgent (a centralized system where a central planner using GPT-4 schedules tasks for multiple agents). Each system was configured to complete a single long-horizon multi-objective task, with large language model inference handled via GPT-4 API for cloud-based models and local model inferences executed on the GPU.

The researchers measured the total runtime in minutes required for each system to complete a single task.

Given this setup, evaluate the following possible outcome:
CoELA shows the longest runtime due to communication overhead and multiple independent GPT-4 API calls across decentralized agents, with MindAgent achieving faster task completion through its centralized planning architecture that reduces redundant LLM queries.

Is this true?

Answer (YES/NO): NO